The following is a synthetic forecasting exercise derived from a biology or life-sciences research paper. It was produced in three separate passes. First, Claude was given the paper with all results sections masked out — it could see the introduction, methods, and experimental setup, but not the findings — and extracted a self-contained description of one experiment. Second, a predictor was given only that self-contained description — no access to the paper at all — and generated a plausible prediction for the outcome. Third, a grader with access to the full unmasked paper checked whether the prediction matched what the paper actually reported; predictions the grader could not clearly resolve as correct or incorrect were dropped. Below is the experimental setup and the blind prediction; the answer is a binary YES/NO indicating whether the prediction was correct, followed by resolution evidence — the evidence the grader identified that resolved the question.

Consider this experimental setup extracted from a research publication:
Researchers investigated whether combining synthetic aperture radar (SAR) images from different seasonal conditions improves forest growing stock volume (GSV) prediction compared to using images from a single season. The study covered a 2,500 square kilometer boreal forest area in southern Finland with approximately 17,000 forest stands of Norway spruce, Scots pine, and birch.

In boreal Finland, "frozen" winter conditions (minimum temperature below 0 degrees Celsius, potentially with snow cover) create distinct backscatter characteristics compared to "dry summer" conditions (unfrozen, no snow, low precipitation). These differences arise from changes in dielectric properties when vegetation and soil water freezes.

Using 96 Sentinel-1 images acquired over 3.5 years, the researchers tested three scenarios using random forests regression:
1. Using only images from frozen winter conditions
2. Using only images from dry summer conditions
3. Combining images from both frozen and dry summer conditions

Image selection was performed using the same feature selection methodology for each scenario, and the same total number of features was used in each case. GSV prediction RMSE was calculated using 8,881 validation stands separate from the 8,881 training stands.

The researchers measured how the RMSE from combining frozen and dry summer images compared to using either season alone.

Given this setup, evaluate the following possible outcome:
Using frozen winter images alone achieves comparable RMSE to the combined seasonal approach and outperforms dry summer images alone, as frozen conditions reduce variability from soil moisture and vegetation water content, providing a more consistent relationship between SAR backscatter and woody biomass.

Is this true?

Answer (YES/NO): NO